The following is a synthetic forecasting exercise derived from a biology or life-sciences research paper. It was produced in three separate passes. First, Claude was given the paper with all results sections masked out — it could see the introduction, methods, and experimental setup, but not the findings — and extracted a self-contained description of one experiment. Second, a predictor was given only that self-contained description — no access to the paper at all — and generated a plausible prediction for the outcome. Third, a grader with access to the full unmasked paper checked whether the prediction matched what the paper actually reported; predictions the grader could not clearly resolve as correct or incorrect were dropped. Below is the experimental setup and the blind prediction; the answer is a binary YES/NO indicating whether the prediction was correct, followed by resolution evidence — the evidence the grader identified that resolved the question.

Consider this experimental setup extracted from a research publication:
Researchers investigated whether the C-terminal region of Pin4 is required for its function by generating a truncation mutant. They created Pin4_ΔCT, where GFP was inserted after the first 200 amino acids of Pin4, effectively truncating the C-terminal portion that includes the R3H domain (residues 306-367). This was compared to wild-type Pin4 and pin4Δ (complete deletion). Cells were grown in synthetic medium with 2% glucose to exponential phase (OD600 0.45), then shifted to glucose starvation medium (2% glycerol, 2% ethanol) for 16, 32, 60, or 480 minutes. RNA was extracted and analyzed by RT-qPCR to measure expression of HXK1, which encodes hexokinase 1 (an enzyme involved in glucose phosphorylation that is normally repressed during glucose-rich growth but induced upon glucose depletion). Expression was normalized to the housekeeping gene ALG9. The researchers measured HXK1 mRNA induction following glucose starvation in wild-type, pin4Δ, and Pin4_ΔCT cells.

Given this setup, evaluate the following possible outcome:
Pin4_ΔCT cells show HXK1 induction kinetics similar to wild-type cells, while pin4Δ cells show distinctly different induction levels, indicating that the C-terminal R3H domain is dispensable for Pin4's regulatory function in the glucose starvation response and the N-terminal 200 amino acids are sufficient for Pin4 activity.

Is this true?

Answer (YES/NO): NO